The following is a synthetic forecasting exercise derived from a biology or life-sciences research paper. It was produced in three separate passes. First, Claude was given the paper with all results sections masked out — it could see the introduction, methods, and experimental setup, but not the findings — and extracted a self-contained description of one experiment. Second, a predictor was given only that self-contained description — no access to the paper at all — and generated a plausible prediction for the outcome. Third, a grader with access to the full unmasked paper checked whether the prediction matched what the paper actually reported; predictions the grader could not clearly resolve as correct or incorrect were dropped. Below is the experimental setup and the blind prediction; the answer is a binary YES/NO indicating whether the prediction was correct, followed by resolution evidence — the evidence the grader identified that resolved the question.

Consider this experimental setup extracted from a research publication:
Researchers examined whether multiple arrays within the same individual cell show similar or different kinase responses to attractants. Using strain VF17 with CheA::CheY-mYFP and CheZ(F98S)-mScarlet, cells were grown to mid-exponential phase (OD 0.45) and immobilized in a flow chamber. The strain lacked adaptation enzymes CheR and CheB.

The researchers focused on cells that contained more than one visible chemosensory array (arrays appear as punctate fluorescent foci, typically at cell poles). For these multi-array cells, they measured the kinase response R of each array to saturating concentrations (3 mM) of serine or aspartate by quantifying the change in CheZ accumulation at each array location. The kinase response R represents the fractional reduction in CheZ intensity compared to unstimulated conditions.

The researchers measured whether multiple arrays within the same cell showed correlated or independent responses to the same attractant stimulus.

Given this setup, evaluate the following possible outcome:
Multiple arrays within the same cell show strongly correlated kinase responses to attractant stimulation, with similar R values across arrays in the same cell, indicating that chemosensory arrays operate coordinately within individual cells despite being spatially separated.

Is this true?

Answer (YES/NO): NO